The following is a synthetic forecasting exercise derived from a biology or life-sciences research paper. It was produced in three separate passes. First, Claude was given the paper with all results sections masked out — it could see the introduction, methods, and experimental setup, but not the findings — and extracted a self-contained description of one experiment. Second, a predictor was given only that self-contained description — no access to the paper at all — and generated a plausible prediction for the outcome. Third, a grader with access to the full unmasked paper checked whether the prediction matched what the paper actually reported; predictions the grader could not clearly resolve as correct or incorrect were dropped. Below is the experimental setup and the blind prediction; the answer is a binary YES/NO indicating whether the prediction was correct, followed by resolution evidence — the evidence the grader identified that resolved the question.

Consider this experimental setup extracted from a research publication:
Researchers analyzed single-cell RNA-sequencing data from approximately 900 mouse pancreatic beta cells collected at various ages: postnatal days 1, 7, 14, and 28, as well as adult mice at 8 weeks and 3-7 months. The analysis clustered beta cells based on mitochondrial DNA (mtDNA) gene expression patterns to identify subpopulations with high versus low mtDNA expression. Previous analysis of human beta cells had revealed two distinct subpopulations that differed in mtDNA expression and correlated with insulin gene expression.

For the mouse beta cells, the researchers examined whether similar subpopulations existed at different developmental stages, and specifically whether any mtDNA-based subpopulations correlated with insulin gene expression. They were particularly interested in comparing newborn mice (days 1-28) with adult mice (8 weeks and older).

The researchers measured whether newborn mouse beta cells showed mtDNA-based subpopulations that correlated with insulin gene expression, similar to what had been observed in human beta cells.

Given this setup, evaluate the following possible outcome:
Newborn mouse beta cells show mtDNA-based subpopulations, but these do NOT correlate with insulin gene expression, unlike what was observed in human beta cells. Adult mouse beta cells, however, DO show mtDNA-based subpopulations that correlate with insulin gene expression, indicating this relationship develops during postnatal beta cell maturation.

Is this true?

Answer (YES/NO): NO